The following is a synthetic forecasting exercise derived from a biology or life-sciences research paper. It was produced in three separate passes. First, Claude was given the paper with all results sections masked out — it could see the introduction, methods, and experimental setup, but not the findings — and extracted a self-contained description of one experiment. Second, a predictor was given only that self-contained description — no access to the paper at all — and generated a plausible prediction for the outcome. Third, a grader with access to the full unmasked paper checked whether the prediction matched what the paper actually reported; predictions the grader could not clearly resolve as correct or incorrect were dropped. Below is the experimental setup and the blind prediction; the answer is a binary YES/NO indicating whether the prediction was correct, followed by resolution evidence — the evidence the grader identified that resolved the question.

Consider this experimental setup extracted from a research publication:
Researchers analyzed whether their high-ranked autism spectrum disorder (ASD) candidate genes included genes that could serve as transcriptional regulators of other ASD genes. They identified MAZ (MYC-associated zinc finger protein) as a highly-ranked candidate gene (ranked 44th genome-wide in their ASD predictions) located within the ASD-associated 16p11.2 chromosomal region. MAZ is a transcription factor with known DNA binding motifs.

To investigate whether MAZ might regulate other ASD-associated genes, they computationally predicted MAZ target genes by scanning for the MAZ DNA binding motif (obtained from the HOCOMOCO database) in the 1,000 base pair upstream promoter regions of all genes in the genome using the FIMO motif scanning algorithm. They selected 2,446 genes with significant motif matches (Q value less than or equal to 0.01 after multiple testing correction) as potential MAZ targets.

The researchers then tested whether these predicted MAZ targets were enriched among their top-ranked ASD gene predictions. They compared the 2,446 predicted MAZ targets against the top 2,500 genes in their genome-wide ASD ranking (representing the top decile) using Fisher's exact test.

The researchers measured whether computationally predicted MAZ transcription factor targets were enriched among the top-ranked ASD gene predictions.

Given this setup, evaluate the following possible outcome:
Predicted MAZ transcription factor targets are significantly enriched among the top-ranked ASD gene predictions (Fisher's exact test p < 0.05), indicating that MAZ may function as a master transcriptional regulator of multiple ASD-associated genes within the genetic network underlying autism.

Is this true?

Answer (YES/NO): YES